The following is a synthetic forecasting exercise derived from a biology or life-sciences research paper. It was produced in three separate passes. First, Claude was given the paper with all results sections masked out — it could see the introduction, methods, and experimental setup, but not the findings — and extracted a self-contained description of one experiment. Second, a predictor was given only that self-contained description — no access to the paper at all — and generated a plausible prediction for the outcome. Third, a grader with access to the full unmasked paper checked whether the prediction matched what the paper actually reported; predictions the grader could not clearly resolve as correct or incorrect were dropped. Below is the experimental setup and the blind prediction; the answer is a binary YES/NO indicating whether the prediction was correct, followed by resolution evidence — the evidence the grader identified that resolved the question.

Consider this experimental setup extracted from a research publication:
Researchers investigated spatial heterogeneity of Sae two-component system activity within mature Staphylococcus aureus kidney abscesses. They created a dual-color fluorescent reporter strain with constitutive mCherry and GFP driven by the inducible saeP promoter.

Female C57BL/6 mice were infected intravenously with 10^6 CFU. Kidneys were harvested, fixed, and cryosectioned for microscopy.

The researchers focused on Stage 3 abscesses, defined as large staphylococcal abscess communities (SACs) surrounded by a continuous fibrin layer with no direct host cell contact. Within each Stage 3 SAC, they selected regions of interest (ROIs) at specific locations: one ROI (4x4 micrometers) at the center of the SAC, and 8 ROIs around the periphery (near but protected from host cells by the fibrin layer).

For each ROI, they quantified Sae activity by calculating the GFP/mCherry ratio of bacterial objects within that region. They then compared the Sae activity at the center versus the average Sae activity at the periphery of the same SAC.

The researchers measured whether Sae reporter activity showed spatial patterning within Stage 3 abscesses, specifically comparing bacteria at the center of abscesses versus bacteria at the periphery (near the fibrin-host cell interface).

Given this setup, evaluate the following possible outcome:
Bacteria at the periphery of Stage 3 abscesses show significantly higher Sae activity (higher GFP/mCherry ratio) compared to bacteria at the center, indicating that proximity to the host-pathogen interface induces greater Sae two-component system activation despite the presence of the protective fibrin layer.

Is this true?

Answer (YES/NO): NO